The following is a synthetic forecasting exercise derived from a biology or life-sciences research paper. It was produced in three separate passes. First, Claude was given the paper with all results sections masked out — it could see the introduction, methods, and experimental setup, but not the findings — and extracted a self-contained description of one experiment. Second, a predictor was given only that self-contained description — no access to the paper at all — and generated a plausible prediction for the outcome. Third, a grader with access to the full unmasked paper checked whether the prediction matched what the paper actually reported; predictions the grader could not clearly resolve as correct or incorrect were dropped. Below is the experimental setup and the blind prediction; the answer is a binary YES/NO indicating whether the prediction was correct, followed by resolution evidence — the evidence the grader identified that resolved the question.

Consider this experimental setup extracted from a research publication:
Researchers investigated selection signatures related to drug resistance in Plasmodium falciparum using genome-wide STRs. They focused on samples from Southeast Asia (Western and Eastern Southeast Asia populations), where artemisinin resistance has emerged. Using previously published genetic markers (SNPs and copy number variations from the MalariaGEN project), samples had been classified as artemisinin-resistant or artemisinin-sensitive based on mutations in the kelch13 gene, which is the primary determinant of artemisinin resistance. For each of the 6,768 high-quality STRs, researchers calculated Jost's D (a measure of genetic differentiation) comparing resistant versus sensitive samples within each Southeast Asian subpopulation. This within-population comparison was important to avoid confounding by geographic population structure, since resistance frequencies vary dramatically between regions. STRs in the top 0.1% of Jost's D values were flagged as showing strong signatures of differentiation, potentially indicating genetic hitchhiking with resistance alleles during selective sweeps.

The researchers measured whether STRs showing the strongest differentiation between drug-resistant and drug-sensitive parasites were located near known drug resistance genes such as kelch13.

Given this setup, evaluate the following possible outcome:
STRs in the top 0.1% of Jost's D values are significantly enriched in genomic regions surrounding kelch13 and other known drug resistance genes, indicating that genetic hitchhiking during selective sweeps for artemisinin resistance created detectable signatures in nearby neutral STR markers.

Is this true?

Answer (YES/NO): NO